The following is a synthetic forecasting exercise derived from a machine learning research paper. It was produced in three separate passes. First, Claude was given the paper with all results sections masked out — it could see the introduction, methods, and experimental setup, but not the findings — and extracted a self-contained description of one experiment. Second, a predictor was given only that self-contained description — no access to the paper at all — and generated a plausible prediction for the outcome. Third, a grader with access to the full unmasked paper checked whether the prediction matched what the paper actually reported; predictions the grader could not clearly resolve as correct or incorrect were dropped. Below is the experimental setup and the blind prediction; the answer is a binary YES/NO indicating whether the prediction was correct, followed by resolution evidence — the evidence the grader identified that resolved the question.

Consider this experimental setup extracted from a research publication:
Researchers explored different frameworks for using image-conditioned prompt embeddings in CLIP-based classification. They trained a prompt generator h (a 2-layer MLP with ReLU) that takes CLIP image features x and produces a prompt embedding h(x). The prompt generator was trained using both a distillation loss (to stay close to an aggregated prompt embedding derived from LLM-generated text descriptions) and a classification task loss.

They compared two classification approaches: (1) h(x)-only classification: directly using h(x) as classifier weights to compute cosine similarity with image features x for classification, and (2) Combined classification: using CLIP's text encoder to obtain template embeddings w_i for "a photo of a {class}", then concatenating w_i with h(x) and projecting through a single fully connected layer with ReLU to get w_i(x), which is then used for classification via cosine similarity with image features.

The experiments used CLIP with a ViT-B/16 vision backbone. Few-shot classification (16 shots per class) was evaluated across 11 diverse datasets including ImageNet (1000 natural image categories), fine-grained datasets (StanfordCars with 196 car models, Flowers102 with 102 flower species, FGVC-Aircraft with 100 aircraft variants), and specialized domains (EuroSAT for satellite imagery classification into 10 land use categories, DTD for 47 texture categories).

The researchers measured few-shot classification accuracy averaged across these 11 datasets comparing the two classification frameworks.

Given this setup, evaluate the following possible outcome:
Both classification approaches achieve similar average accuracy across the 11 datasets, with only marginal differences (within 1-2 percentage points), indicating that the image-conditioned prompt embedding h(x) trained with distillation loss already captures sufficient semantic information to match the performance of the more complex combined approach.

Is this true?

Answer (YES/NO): NO